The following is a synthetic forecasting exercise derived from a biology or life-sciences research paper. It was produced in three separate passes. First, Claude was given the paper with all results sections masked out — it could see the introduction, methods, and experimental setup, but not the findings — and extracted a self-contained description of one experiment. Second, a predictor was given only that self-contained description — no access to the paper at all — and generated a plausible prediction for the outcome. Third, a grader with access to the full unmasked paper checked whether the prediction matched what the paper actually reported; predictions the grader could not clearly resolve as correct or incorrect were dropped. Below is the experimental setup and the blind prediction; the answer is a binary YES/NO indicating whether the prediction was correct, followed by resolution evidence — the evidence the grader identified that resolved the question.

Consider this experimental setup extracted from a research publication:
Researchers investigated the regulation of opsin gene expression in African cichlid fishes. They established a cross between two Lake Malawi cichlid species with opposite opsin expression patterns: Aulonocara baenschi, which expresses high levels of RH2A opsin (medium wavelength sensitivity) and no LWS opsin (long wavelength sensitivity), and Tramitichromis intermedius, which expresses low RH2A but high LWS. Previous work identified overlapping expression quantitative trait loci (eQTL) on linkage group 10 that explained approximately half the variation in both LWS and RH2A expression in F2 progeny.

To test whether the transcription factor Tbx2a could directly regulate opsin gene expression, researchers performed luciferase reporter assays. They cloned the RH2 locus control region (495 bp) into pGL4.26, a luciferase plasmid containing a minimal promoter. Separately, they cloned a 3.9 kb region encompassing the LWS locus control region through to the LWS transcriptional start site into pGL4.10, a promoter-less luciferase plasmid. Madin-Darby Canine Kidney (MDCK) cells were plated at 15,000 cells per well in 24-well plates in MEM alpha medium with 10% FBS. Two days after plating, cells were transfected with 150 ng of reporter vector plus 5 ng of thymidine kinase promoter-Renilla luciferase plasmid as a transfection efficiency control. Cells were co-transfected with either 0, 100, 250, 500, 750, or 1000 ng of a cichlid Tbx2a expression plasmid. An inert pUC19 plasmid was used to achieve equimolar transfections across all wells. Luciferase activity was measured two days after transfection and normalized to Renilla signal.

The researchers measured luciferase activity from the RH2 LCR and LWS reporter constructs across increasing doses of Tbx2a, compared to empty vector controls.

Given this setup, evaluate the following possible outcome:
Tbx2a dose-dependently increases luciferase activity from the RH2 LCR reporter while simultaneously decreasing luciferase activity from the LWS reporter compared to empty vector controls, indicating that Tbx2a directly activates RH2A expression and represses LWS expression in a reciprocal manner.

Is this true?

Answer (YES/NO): NO